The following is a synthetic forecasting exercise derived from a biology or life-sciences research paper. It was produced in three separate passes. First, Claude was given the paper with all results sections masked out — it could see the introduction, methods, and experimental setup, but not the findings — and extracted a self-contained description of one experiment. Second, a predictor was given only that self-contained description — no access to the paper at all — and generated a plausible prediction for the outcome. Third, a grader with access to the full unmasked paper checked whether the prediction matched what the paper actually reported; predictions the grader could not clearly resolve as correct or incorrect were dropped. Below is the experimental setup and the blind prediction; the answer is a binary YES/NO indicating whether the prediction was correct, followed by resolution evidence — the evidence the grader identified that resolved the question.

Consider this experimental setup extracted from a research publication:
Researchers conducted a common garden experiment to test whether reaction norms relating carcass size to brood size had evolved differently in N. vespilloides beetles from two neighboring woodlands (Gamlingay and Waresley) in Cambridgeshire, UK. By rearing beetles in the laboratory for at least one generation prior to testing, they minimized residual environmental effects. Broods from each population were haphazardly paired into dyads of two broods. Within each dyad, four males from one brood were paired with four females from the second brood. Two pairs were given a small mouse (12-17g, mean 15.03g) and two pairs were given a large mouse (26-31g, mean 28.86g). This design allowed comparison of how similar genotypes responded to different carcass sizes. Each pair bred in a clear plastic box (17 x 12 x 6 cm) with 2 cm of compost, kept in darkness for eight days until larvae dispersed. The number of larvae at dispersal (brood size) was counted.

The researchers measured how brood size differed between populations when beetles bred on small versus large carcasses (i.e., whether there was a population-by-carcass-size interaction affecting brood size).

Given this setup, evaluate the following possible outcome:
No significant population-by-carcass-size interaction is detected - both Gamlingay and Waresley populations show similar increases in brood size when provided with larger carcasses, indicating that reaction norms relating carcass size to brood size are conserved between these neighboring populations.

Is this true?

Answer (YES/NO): NO